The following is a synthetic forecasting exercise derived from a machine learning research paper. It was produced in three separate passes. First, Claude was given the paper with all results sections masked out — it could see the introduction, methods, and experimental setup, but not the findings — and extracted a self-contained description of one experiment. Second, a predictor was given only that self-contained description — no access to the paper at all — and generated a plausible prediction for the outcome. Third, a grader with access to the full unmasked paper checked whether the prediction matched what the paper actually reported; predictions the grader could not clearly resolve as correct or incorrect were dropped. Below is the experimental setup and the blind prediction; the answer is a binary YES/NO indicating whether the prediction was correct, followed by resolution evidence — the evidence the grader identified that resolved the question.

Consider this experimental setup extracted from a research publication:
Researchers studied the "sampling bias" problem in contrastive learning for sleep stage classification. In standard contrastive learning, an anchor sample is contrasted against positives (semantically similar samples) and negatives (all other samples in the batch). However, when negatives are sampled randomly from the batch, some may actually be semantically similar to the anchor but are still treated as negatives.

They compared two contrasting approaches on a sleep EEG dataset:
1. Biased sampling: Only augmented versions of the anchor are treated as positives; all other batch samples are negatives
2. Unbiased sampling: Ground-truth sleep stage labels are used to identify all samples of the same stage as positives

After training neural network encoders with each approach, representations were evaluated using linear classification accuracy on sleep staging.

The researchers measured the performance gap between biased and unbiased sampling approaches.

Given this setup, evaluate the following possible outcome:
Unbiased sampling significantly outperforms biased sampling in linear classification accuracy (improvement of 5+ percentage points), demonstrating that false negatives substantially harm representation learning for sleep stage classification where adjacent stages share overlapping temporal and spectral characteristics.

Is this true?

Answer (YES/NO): YES